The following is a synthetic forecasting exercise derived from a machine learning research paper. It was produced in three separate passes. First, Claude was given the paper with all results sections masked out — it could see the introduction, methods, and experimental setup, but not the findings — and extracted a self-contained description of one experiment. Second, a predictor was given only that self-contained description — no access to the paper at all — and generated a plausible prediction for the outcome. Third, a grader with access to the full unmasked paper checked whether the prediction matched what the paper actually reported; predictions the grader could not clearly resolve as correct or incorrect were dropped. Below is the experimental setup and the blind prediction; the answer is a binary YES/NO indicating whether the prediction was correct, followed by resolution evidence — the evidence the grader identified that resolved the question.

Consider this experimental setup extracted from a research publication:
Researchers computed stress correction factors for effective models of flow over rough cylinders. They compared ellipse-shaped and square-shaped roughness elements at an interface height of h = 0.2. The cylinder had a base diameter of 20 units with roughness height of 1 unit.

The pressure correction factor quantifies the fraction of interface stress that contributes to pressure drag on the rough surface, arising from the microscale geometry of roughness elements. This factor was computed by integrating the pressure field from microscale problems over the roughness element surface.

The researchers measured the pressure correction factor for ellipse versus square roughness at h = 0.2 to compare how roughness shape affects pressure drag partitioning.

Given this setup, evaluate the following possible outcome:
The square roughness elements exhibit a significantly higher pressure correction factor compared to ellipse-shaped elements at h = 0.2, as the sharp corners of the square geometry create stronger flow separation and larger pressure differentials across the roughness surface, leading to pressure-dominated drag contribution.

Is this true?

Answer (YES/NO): NO